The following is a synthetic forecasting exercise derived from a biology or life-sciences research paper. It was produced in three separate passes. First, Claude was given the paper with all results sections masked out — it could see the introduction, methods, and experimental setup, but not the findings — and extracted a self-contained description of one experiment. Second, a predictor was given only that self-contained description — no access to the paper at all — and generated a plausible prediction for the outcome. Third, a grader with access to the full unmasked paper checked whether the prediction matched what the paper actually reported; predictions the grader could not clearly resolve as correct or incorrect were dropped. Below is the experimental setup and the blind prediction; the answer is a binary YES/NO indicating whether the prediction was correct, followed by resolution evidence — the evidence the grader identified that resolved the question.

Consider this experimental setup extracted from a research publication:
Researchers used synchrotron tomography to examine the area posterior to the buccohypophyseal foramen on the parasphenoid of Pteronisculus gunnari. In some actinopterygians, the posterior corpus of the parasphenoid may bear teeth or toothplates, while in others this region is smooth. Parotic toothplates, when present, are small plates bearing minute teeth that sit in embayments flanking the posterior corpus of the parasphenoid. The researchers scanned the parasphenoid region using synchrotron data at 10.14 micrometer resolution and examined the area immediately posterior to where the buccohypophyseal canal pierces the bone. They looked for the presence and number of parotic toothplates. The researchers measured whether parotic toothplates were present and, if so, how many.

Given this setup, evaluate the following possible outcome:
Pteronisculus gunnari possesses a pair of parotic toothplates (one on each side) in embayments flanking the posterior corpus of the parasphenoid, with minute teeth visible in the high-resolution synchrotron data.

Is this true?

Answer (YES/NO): NO